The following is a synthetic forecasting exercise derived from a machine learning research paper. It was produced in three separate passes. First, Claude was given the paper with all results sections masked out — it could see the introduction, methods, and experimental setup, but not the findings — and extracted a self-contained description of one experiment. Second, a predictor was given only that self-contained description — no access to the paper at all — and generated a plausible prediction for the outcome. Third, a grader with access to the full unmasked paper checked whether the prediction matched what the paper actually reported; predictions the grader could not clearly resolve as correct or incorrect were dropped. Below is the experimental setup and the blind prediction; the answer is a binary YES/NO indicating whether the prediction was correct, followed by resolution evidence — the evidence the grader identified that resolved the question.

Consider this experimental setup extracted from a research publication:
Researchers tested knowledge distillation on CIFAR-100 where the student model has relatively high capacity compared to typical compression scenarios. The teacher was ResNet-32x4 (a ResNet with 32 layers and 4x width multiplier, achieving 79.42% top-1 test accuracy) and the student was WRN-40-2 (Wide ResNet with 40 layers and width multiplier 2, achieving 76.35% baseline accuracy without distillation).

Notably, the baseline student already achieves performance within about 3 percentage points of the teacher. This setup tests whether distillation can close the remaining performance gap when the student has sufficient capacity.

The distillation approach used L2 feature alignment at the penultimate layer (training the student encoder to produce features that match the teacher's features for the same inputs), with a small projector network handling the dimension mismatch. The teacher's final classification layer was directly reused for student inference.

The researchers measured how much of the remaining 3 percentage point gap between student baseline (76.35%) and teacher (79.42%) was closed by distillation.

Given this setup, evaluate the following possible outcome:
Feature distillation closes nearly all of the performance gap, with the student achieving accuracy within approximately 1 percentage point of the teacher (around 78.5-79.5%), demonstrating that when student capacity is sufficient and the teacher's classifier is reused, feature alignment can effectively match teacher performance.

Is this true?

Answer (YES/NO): YES